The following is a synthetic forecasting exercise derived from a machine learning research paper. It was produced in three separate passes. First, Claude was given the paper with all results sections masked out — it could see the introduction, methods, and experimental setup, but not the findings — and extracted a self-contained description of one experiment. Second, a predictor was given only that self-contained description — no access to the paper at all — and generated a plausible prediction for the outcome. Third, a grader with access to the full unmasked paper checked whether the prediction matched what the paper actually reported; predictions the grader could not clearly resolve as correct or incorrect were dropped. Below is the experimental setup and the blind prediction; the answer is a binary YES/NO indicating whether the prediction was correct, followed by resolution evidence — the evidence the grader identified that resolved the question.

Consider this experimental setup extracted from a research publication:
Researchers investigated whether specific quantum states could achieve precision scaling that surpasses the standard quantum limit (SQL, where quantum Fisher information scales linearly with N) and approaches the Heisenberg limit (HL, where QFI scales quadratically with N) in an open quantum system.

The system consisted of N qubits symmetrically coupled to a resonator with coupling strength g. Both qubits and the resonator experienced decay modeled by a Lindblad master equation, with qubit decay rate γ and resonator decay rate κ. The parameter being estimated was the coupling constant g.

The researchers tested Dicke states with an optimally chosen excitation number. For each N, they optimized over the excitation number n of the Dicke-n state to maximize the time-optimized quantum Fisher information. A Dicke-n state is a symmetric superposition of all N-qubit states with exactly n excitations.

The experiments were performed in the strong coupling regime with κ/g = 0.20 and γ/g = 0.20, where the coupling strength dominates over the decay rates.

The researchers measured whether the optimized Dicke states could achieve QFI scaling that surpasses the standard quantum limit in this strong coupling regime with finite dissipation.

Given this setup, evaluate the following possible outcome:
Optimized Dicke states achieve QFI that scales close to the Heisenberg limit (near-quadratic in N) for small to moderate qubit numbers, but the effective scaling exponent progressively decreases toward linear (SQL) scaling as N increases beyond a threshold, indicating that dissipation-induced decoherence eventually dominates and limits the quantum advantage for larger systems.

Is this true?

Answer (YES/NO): NO